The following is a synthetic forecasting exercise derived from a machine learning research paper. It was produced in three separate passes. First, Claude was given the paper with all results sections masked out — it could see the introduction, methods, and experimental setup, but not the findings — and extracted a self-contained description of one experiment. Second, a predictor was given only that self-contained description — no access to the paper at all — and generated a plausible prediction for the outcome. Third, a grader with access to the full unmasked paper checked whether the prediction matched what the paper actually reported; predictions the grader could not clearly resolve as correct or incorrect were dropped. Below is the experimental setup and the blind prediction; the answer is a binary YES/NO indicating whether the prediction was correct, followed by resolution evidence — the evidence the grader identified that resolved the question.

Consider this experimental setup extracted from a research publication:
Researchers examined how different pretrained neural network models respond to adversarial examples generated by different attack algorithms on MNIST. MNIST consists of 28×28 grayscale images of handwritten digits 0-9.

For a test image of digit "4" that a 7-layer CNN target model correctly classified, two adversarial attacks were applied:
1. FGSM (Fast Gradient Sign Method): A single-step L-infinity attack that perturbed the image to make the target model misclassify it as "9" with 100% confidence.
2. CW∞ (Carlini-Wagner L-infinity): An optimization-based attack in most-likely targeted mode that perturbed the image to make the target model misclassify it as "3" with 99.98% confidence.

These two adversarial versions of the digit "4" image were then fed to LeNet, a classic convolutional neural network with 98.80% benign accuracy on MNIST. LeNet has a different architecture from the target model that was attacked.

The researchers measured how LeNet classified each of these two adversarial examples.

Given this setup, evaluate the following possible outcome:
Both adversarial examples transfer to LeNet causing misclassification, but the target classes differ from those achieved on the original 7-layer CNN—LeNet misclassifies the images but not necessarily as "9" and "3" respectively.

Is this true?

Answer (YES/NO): NO